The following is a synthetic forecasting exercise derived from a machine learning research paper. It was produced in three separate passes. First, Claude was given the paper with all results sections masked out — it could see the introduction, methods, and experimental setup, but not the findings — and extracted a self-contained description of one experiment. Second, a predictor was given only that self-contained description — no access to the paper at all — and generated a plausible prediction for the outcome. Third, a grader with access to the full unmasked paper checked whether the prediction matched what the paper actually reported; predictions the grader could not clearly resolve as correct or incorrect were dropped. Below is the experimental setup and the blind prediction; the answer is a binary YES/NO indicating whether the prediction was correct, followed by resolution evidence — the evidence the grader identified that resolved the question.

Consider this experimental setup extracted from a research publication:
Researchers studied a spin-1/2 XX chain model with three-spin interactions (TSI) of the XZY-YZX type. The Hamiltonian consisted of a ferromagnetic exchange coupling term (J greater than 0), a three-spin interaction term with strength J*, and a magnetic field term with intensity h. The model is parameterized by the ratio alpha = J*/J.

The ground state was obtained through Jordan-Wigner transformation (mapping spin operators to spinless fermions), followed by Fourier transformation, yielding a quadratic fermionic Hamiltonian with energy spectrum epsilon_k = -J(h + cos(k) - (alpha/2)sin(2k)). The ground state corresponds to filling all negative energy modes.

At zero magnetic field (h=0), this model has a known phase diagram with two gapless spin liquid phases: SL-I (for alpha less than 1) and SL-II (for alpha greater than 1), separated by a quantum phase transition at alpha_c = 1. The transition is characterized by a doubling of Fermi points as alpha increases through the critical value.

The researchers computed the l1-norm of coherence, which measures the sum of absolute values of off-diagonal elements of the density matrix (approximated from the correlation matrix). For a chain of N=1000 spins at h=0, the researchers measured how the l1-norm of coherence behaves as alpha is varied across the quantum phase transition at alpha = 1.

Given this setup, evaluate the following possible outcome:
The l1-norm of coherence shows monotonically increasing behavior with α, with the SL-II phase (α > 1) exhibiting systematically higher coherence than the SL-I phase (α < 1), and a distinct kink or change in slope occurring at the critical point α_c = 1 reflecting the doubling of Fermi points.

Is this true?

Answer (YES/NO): NO